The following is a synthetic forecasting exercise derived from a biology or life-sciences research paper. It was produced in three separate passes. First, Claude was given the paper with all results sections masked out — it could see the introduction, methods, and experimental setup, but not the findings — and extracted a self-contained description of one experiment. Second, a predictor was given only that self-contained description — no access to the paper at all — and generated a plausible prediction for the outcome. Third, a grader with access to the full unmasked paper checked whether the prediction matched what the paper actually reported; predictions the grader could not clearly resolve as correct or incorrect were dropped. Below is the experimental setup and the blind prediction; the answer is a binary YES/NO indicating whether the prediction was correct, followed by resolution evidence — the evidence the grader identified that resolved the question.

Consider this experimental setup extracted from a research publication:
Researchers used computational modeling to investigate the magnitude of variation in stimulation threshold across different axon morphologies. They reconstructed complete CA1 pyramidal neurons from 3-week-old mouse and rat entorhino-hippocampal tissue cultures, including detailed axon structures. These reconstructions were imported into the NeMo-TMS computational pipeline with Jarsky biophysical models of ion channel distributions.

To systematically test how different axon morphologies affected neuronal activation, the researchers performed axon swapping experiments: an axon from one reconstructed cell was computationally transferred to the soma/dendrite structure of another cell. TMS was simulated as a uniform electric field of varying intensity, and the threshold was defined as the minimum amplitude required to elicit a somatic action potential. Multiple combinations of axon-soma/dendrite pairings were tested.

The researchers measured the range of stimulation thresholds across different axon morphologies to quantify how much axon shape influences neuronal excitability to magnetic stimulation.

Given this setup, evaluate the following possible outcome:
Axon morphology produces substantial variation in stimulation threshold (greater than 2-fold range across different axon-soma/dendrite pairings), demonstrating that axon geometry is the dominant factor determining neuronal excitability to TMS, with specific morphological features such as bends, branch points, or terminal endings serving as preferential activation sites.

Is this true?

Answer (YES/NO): NO